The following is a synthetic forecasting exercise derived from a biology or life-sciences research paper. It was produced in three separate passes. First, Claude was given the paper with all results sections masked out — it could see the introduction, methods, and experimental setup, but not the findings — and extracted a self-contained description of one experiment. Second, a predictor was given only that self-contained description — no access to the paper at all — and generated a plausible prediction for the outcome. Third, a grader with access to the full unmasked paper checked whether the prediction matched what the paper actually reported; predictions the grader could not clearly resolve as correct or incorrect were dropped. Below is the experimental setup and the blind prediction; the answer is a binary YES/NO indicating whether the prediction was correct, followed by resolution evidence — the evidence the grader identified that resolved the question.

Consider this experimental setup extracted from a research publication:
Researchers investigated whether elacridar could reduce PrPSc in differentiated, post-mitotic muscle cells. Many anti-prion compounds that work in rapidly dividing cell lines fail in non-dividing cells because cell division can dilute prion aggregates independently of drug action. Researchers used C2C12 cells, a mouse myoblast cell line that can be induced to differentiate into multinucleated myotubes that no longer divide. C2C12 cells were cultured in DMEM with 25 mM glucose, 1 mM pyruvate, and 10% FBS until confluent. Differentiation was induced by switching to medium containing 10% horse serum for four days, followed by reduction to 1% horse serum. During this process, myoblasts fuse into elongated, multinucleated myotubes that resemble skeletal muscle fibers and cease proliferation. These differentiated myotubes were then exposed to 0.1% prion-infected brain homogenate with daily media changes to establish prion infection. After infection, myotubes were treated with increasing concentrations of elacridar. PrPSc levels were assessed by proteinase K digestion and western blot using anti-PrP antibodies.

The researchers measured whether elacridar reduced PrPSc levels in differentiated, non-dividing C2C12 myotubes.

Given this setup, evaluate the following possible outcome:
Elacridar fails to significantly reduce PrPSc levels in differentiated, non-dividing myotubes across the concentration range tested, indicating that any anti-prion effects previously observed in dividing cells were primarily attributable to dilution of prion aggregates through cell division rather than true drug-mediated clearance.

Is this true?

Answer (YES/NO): NO